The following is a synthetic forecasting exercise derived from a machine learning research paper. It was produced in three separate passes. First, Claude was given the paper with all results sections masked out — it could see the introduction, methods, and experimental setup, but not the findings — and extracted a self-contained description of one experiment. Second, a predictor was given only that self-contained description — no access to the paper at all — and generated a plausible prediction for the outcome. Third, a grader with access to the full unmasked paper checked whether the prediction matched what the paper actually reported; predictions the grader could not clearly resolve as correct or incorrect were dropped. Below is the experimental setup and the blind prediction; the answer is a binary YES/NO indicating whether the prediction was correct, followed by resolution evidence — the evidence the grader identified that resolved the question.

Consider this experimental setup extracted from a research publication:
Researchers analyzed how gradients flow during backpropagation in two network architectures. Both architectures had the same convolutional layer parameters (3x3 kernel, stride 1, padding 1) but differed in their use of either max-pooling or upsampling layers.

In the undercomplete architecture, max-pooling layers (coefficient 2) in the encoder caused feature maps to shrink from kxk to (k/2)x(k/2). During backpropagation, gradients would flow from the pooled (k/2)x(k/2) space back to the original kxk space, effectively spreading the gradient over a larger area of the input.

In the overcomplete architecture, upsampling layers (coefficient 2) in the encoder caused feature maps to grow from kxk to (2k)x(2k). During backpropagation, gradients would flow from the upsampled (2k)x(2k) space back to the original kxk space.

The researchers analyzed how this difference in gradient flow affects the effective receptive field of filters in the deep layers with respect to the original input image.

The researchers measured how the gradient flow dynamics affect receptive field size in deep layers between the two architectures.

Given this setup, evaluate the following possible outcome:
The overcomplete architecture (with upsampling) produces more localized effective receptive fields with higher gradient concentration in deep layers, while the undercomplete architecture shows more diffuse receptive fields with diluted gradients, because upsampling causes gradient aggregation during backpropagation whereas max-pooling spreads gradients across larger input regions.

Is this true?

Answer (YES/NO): YES